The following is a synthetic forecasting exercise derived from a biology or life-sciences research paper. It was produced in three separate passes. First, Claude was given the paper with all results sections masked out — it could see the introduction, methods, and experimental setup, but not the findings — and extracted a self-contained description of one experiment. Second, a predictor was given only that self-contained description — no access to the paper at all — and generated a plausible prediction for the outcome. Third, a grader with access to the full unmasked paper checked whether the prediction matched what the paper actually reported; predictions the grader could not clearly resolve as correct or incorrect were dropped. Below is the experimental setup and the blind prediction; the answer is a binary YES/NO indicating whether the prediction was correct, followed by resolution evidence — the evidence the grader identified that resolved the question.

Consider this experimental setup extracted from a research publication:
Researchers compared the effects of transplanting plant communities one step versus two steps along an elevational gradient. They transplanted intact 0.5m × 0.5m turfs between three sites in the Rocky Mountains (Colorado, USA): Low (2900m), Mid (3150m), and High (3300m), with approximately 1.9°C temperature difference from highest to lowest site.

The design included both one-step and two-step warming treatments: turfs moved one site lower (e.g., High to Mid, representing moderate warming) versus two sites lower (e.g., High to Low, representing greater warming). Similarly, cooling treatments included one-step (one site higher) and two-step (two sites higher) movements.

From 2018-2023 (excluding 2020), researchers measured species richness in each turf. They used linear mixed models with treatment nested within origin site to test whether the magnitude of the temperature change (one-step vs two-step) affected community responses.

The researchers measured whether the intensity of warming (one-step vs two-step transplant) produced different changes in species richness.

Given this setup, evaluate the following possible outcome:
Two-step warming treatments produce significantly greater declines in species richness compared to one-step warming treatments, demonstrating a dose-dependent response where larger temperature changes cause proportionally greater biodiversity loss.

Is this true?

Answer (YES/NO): NO